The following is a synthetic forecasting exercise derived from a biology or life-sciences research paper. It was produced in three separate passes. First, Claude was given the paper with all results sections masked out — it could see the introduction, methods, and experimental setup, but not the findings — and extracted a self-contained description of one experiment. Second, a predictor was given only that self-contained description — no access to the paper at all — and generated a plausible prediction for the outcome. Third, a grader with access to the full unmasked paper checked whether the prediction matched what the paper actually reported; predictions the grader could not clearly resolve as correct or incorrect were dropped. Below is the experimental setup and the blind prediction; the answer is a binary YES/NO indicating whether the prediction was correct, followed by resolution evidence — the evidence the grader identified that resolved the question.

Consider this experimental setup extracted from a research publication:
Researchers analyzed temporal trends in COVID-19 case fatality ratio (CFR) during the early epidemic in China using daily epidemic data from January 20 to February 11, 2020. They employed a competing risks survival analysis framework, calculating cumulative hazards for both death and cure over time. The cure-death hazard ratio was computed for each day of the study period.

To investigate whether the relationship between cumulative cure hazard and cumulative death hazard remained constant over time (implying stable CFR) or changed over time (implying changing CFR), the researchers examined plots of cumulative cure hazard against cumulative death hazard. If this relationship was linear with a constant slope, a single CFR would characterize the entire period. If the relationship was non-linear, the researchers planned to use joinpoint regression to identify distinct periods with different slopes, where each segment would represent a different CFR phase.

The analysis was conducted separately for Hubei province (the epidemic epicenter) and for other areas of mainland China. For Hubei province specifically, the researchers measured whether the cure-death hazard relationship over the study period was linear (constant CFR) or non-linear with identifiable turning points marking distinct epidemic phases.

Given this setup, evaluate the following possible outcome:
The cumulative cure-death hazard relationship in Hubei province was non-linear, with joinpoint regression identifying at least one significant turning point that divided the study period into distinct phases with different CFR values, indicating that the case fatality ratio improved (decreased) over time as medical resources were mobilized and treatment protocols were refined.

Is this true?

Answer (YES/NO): YES